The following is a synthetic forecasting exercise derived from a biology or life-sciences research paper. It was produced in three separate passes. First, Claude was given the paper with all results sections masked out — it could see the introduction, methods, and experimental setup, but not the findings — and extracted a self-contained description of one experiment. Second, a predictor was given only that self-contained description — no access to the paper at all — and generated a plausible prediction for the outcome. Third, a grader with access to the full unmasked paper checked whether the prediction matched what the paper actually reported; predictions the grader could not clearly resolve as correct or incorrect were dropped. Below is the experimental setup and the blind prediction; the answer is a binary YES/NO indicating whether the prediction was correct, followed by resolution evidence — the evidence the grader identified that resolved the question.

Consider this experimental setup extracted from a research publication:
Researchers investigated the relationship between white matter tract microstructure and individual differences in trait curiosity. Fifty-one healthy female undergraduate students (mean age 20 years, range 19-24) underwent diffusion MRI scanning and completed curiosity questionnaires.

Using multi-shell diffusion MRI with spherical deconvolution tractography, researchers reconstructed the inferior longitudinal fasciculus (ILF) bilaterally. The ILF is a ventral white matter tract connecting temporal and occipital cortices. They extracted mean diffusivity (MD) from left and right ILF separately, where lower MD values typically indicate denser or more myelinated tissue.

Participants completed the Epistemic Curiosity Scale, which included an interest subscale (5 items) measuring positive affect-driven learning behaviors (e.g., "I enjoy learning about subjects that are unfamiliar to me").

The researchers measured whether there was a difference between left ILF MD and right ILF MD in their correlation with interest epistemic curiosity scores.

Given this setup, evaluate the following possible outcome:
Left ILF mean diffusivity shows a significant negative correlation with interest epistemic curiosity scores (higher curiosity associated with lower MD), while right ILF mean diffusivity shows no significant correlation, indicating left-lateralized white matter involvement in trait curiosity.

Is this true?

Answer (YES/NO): NO